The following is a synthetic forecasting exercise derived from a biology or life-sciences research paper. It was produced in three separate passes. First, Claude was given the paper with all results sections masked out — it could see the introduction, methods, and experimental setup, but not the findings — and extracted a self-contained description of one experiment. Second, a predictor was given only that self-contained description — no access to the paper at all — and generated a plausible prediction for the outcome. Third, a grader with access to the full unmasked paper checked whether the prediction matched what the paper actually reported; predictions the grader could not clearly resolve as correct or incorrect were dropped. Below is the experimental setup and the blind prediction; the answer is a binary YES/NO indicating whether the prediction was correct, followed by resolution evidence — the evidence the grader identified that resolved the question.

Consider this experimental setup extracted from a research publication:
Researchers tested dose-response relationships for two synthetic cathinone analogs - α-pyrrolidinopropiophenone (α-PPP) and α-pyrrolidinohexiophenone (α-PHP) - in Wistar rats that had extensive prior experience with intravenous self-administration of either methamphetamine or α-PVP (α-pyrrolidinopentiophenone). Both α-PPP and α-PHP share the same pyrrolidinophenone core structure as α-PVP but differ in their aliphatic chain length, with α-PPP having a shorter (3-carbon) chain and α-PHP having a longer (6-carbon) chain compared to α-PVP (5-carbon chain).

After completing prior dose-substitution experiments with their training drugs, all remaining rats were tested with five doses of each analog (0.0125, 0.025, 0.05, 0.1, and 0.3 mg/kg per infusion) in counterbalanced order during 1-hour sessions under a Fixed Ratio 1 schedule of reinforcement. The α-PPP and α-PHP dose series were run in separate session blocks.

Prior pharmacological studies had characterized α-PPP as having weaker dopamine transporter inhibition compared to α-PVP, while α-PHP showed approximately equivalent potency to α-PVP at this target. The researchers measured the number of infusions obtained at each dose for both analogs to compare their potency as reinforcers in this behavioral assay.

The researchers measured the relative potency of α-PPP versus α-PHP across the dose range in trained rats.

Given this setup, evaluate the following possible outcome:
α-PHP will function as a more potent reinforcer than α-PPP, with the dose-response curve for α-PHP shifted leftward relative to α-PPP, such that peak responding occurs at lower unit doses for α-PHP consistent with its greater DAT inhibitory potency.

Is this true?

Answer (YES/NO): YES